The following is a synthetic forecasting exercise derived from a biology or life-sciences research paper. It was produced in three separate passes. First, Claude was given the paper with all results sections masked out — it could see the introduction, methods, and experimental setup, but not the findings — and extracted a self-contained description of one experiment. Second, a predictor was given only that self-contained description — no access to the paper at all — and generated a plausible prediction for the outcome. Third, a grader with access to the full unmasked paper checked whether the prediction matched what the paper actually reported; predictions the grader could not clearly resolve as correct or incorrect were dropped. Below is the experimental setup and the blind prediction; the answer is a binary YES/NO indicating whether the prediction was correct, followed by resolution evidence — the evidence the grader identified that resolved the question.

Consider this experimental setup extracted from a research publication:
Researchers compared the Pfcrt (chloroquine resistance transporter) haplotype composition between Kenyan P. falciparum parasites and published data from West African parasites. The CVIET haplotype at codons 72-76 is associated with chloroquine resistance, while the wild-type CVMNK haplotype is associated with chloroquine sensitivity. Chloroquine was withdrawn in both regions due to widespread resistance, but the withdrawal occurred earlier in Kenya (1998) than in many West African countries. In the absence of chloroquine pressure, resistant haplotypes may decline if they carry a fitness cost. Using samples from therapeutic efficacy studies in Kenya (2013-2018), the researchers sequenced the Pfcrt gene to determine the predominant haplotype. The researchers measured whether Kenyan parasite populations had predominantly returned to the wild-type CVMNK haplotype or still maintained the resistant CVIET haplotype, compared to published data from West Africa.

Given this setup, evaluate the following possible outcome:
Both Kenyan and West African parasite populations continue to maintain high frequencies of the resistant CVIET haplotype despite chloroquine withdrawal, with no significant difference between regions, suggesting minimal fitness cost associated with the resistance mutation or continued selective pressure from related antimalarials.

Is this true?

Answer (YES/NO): NO